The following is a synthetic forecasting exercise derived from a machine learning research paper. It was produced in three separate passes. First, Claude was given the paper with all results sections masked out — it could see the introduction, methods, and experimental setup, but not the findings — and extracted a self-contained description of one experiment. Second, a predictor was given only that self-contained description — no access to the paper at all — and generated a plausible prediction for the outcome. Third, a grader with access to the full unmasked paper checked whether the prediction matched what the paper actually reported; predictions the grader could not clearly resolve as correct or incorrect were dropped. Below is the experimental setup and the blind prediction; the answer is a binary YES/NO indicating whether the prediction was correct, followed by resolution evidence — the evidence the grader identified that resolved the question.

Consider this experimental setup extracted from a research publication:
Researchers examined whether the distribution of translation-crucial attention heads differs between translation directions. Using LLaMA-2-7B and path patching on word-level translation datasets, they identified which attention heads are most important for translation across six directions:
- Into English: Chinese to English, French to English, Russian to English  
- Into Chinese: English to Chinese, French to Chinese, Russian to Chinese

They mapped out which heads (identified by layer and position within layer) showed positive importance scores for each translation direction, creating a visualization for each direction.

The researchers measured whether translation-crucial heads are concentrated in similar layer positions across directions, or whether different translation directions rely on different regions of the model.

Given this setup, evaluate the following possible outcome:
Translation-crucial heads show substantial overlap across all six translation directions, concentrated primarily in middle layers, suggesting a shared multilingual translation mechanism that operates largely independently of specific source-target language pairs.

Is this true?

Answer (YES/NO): YES